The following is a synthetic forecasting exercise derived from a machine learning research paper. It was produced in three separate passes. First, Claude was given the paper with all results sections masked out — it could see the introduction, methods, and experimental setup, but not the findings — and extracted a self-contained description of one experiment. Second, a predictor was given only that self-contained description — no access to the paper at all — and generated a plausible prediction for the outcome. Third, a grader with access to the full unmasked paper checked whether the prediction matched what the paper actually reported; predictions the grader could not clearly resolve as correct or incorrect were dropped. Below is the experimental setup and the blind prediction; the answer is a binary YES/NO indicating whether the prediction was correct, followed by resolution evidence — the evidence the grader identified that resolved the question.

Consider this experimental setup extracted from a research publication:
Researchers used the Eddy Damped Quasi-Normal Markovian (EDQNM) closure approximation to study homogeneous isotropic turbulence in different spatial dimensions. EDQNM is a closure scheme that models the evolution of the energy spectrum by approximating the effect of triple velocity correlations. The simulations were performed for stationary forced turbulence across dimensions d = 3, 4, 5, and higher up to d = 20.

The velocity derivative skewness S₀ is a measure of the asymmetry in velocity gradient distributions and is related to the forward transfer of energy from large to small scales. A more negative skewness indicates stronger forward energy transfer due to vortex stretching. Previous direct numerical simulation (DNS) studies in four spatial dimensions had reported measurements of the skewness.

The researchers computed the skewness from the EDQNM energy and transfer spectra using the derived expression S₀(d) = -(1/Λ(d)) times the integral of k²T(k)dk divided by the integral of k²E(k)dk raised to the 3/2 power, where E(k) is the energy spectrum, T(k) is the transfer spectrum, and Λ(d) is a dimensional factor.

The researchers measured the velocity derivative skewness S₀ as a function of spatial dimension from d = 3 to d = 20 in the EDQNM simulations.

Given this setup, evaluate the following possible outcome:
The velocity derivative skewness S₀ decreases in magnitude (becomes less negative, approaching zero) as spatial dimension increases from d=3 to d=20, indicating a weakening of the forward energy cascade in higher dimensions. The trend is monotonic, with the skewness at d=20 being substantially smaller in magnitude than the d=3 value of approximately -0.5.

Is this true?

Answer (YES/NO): NO